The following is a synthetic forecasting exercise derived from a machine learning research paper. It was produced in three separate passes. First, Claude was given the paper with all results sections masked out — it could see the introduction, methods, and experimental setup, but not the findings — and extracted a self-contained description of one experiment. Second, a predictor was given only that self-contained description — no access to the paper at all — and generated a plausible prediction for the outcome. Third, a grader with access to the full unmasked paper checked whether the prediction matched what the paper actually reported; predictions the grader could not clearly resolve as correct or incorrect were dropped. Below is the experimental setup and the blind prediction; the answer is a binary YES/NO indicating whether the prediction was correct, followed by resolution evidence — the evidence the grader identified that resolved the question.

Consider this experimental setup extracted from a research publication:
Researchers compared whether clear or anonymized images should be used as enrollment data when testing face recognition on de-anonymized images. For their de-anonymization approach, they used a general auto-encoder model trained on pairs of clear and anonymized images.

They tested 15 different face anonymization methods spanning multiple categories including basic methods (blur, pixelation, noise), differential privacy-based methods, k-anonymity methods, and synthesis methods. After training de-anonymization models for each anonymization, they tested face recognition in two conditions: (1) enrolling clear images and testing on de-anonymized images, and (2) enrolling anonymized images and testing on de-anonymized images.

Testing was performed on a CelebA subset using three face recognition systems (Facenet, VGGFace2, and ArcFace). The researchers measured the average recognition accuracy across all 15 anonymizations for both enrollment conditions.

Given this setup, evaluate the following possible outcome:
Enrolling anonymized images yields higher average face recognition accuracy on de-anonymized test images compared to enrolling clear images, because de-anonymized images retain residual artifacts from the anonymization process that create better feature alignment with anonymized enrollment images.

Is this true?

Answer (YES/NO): NO